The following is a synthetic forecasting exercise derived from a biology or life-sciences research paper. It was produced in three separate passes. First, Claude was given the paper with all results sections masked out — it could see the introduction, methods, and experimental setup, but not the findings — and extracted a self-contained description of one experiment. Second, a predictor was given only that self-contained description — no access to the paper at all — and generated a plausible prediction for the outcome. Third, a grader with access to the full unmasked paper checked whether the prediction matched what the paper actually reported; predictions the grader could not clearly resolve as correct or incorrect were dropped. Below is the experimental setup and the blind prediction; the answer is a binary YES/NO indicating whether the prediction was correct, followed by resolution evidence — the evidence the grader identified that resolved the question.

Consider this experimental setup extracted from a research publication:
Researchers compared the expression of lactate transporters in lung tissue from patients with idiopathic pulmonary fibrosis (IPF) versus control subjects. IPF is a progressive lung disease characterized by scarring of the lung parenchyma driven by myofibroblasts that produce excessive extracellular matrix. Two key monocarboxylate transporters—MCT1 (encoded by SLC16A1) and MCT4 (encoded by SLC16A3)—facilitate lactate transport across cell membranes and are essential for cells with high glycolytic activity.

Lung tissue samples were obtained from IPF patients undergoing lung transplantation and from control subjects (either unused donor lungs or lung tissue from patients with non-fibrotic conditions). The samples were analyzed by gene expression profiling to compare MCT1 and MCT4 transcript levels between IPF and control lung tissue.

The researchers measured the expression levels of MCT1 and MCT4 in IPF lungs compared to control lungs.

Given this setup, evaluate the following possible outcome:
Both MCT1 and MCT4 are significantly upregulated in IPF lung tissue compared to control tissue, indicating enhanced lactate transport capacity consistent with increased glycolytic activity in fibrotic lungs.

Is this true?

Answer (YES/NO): YES